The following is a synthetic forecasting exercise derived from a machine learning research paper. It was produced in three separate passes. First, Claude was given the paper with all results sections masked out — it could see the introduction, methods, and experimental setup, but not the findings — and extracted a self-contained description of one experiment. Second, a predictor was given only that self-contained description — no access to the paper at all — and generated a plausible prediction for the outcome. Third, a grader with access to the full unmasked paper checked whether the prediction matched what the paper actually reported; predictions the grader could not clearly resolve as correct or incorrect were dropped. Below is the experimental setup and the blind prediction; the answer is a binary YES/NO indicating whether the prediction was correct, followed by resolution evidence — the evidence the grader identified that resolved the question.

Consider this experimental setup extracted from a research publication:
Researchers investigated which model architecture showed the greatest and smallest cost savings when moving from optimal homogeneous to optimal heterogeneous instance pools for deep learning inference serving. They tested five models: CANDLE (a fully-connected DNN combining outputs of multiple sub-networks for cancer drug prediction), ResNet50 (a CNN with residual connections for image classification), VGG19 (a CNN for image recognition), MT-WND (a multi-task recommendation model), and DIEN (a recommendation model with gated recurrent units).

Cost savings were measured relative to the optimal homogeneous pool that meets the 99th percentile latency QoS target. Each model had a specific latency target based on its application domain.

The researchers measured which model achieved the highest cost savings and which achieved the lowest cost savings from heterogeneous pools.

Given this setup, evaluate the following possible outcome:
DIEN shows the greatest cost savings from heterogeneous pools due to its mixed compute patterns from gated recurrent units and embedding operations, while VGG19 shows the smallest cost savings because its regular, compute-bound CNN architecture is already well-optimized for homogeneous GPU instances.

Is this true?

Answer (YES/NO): NO